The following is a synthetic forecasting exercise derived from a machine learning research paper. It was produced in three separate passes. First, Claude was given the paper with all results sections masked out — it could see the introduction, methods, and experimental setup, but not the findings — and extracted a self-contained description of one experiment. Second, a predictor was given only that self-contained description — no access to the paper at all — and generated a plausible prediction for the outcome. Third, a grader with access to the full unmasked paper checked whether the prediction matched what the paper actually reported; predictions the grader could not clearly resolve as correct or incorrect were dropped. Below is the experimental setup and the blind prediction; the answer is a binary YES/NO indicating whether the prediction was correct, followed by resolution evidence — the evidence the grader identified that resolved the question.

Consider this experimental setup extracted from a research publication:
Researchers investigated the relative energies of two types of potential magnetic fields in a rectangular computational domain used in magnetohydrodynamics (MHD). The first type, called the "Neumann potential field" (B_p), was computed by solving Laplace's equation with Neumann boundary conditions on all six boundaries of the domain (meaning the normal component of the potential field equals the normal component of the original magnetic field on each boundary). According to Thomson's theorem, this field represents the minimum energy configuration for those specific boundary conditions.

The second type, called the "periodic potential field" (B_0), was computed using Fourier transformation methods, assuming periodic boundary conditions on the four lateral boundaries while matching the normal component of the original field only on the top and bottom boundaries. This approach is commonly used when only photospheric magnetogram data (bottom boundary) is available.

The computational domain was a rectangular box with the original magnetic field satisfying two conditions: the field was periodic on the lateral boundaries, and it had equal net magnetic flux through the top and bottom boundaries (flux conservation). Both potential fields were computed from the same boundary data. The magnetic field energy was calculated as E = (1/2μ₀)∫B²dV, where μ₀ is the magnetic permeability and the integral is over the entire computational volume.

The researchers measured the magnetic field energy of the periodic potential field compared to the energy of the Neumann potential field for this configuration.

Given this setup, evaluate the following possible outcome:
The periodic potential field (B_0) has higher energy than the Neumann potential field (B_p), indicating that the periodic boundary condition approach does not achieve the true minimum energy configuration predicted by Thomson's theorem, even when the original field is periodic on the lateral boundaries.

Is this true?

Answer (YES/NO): NO